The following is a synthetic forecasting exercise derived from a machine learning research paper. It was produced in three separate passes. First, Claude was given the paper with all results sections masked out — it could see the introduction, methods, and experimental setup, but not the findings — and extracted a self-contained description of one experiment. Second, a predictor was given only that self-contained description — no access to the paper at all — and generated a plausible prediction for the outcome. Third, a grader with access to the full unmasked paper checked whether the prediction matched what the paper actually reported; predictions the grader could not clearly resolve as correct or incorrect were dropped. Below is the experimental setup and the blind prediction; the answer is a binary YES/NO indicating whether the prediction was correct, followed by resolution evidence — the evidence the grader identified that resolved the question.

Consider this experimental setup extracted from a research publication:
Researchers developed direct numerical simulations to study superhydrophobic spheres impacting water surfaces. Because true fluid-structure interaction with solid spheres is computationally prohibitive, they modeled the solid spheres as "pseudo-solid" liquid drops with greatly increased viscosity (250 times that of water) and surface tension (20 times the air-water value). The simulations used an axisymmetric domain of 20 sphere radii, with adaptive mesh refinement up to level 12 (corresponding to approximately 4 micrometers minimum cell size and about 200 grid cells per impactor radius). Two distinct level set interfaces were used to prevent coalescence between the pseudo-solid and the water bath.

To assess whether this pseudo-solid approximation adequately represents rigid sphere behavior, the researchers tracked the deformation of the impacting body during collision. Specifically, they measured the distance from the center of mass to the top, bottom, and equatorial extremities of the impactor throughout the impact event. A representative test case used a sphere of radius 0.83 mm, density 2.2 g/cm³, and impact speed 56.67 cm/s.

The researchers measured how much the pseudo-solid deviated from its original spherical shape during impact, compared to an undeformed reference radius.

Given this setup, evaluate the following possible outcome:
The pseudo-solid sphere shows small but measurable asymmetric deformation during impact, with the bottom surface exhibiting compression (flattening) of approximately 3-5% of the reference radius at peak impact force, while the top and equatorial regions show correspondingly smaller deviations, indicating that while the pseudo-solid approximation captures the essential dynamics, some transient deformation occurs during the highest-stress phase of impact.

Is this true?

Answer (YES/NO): NO